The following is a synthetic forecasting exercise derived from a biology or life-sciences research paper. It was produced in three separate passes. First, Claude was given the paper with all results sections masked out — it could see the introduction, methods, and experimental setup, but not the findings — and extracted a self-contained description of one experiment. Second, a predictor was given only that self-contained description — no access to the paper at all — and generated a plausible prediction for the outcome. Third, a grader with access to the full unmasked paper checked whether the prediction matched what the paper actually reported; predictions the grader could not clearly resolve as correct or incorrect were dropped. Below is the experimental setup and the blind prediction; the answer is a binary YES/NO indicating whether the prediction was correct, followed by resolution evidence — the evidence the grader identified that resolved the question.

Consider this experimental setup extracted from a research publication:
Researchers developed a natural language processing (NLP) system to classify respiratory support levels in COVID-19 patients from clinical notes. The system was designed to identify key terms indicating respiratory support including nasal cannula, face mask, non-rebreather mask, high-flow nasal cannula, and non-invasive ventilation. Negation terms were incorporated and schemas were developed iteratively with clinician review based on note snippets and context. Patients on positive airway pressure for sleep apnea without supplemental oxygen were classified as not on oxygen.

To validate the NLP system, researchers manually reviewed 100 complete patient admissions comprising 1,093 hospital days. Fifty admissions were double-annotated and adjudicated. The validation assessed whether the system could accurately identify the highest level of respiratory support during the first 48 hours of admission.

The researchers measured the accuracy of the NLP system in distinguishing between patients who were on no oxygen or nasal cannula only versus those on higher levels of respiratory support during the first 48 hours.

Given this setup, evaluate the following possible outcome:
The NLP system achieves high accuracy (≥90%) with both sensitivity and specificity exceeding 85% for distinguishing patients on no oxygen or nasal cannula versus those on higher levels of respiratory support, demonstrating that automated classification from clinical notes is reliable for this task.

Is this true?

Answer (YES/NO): NO